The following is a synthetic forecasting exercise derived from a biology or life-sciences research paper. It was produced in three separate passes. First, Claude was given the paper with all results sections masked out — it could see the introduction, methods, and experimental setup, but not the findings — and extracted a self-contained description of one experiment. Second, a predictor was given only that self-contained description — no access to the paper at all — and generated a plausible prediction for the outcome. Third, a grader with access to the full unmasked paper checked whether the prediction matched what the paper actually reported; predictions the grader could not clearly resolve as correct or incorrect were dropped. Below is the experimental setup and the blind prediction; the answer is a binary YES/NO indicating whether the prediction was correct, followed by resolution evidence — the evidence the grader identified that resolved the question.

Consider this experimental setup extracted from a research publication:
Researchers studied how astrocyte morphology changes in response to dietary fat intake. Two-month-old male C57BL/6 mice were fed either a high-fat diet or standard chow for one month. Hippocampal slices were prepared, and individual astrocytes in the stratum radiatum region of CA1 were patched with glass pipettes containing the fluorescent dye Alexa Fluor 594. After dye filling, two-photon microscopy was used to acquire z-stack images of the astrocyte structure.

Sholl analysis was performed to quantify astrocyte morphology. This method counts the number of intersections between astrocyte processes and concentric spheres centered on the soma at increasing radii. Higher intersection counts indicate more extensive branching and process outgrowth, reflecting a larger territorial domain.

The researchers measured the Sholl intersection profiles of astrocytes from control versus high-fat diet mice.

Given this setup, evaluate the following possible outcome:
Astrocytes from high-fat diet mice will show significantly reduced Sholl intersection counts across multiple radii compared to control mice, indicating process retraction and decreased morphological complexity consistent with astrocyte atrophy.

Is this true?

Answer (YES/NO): NO